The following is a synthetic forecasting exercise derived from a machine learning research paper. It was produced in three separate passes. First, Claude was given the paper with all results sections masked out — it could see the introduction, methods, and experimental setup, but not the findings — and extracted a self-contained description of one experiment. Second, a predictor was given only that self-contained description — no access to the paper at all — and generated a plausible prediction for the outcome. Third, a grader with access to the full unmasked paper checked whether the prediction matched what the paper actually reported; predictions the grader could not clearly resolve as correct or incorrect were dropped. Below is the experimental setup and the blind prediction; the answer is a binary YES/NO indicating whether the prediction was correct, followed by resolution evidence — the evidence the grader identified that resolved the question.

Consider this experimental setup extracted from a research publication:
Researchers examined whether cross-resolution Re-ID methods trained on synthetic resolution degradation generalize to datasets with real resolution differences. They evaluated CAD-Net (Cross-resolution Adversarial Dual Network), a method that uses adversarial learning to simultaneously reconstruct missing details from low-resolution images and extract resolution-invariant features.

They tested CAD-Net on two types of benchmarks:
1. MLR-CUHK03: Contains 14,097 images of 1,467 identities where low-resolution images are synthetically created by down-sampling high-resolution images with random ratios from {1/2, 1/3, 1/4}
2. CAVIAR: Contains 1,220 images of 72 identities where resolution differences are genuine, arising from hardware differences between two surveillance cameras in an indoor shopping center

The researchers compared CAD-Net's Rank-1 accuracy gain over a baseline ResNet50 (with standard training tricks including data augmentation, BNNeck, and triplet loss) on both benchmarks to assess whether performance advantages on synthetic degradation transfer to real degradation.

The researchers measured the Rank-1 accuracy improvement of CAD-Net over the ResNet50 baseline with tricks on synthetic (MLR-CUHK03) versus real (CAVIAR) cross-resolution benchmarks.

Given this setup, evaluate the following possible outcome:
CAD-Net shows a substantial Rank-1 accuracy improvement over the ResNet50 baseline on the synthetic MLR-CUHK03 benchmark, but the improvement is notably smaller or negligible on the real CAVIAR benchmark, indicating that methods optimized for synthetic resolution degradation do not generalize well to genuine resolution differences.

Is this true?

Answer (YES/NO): YES